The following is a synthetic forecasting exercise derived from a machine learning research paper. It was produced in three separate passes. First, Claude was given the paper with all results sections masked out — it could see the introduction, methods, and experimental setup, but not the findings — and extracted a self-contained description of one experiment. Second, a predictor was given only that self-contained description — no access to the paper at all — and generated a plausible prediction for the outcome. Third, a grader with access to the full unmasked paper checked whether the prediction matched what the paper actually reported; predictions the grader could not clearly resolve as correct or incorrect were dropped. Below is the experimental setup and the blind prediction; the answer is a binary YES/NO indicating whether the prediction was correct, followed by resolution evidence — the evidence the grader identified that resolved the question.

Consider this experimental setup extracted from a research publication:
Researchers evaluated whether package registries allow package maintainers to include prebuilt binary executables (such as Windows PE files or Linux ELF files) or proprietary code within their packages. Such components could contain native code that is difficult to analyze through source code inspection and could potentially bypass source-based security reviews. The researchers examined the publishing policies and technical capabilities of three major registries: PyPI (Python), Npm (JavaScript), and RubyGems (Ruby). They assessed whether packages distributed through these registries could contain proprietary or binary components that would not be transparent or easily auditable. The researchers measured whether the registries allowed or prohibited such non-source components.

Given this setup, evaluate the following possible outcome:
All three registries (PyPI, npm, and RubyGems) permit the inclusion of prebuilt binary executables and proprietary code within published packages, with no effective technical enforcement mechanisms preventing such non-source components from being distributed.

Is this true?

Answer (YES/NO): YES